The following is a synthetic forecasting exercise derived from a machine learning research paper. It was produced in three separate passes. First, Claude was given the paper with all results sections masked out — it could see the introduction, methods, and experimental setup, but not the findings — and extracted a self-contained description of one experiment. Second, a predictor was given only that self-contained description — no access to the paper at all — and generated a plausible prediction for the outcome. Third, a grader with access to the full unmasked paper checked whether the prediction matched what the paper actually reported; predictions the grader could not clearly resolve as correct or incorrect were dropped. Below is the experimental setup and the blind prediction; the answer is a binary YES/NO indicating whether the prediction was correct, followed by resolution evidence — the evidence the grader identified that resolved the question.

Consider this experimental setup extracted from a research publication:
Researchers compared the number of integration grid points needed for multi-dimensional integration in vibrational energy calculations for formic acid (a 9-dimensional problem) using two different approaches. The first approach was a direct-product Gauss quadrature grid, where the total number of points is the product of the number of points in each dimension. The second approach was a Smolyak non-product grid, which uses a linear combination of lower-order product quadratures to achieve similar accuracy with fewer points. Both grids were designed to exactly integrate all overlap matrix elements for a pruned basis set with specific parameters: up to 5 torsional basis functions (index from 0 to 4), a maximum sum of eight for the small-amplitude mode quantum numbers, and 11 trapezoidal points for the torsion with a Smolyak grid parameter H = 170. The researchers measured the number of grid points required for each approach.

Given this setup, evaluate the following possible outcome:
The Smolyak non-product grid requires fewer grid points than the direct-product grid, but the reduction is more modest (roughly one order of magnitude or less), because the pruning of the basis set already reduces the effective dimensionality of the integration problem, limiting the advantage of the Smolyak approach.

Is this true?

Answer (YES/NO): NO